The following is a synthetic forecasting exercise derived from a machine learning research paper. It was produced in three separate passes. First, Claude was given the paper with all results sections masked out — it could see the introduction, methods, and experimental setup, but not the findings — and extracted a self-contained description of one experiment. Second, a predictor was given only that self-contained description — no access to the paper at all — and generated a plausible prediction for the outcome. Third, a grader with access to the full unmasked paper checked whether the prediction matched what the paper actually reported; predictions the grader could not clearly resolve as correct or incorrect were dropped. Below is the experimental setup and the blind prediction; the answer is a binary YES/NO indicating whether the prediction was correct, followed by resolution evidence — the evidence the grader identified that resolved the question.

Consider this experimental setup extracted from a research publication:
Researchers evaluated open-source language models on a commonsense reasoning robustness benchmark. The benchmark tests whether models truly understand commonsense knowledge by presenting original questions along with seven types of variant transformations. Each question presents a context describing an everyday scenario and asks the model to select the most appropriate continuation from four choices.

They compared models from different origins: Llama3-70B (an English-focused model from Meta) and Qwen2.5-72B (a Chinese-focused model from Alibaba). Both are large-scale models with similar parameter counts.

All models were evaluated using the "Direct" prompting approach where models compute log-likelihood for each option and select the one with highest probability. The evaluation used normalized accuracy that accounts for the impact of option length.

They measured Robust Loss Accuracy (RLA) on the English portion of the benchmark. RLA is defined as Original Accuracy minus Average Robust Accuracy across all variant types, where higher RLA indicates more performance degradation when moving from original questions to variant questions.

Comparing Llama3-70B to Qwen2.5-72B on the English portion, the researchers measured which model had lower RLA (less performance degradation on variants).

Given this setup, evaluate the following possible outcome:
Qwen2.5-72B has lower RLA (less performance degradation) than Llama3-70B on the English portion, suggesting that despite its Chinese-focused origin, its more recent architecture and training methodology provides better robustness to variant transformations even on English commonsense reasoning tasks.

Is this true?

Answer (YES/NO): YES